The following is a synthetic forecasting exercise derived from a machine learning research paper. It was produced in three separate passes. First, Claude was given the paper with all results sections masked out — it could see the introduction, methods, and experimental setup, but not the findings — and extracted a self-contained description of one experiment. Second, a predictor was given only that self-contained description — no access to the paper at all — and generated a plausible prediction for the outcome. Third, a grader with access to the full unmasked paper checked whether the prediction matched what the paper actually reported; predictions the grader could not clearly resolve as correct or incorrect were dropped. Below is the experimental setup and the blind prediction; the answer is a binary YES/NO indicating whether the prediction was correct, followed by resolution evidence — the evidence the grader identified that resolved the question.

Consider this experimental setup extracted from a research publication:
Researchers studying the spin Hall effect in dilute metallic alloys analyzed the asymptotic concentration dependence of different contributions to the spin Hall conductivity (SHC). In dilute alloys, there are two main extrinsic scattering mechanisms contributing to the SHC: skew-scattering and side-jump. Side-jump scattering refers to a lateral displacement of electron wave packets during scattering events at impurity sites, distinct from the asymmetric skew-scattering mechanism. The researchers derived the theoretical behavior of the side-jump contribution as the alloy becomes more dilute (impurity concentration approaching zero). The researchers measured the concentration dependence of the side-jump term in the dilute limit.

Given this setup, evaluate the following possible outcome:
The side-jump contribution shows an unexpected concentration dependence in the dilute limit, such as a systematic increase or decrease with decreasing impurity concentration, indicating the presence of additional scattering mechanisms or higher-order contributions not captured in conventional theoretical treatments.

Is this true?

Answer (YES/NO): NO